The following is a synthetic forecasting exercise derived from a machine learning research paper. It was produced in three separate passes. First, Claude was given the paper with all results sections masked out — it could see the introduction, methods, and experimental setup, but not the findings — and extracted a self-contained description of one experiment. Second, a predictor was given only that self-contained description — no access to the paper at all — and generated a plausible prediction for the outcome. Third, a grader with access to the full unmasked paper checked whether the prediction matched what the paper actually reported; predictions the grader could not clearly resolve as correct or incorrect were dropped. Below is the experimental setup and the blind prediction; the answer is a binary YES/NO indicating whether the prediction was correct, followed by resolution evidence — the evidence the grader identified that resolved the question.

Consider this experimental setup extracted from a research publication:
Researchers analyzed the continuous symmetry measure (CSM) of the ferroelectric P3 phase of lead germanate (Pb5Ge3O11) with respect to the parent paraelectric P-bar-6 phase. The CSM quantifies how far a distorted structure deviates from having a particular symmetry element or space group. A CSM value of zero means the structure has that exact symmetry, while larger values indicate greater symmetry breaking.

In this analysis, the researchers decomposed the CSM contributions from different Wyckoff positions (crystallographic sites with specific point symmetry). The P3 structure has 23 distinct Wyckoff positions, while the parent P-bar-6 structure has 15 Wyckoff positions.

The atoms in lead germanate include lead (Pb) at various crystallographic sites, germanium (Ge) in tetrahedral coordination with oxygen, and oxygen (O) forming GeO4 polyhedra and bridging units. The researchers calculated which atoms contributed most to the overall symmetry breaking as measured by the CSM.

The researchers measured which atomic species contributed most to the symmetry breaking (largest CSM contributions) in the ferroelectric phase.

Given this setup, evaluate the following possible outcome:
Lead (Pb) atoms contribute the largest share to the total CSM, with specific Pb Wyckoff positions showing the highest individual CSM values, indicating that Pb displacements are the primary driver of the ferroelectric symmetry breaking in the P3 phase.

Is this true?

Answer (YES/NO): NO